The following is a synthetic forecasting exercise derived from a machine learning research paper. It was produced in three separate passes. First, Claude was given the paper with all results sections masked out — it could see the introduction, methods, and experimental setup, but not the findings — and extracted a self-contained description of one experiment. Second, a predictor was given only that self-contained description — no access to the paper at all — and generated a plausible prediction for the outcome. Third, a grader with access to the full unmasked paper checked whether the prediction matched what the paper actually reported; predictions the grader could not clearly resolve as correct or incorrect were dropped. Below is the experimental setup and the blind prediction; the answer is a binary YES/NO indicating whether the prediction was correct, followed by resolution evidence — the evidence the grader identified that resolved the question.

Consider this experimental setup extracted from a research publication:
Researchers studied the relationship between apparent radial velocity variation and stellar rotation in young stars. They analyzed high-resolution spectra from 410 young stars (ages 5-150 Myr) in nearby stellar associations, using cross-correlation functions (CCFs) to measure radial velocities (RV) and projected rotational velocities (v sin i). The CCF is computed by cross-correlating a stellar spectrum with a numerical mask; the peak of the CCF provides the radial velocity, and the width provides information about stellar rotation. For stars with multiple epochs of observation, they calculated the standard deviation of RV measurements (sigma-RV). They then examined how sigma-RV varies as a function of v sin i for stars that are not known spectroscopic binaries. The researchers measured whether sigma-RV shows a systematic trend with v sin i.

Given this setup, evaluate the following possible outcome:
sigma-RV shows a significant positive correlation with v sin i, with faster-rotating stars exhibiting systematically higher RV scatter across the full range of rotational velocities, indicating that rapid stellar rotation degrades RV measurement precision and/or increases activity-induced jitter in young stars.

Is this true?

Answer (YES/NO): YES